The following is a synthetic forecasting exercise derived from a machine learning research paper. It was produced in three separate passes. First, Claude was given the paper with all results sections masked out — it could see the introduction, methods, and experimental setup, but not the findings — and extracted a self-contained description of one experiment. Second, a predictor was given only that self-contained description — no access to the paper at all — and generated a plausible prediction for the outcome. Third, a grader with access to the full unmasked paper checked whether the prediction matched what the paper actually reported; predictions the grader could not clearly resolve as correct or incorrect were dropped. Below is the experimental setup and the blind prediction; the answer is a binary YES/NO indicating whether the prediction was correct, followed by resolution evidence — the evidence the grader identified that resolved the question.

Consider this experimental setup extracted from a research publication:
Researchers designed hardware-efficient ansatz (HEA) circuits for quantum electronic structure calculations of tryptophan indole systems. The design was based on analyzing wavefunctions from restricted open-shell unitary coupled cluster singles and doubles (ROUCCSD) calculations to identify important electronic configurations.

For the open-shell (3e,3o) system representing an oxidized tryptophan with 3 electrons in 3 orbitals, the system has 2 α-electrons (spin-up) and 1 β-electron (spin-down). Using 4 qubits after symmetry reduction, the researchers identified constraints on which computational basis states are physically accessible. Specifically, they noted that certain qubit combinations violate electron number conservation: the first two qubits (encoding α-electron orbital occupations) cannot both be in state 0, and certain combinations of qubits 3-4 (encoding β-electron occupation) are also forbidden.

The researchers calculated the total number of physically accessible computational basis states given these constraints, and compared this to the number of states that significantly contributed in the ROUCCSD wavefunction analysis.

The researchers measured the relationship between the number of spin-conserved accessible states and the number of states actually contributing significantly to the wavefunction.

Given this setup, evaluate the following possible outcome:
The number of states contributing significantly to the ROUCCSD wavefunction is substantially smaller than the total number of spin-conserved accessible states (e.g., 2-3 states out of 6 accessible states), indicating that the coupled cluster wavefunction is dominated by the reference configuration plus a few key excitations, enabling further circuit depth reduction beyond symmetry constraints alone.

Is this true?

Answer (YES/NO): NO